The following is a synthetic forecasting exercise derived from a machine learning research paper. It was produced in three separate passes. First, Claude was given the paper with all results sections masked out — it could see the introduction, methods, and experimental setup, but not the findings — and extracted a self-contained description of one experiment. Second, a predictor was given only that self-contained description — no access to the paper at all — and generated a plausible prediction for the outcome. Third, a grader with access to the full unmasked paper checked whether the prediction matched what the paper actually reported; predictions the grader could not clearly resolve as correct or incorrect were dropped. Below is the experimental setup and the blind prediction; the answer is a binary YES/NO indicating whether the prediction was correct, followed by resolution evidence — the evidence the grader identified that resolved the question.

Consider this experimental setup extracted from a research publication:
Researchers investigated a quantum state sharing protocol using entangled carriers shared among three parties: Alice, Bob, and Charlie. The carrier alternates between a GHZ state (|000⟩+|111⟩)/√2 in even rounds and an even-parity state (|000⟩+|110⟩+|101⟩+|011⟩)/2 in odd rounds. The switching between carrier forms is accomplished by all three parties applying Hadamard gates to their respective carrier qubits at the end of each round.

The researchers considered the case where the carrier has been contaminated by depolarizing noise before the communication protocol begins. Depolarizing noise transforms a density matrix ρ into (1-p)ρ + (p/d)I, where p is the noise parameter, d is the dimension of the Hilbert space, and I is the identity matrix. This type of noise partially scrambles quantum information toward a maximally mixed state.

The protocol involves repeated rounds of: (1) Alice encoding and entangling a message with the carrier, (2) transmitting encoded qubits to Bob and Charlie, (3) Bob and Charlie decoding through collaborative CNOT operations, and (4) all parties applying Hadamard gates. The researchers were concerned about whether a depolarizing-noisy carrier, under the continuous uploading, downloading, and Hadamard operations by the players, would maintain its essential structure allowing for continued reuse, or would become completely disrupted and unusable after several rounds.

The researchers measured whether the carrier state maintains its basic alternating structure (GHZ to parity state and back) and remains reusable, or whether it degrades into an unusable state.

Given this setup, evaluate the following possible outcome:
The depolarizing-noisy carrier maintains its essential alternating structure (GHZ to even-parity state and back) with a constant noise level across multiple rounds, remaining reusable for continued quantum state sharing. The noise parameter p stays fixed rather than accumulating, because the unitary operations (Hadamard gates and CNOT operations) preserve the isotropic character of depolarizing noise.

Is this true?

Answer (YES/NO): YES